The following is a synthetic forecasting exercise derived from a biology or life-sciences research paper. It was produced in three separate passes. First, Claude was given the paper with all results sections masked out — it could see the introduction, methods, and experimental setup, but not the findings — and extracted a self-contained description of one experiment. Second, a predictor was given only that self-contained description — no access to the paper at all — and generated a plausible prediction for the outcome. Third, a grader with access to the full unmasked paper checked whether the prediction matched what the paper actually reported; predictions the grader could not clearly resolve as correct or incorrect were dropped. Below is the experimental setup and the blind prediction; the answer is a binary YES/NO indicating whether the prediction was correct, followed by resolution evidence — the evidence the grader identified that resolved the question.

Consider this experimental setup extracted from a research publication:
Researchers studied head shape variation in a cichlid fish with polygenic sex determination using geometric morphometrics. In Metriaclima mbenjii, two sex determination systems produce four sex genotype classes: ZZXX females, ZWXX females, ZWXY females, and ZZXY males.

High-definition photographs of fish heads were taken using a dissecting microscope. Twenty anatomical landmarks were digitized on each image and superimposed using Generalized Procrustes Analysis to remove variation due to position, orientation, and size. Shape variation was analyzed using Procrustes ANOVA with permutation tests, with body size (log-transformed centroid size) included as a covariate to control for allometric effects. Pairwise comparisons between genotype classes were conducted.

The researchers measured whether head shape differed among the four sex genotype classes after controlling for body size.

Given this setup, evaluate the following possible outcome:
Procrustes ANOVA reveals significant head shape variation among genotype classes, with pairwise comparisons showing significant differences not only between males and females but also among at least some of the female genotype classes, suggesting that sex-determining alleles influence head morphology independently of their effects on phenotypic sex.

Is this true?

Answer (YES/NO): YES